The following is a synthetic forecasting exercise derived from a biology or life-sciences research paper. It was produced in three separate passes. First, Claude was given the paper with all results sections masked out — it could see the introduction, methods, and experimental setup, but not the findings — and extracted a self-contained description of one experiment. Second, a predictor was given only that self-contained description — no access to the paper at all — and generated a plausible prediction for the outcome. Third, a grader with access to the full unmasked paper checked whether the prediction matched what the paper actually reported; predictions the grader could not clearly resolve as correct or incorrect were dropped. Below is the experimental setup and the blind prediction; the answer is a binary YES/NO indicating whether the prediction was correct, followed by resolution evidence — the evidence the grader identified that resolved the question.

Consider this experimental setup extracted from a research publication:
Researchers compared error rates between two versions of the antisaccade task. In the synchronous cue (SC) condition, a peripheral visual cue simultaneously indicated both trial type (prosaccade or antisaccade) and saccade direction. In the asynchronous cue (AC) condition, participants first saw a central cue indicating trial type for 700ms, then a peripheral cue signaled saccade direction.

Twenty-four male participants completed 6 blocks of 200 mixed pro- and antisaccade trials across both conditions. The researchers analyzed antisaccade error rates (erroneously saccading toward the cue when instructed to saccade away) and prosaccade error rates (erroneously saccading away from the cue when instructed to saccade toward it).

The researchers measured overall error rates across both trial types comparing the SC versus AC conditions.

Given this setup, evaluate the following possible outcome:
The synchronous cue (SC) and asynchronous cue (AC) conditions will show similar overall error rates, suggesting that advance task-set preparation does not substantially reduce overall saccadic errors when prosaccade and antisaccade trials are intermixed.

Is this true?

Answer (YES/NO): NO